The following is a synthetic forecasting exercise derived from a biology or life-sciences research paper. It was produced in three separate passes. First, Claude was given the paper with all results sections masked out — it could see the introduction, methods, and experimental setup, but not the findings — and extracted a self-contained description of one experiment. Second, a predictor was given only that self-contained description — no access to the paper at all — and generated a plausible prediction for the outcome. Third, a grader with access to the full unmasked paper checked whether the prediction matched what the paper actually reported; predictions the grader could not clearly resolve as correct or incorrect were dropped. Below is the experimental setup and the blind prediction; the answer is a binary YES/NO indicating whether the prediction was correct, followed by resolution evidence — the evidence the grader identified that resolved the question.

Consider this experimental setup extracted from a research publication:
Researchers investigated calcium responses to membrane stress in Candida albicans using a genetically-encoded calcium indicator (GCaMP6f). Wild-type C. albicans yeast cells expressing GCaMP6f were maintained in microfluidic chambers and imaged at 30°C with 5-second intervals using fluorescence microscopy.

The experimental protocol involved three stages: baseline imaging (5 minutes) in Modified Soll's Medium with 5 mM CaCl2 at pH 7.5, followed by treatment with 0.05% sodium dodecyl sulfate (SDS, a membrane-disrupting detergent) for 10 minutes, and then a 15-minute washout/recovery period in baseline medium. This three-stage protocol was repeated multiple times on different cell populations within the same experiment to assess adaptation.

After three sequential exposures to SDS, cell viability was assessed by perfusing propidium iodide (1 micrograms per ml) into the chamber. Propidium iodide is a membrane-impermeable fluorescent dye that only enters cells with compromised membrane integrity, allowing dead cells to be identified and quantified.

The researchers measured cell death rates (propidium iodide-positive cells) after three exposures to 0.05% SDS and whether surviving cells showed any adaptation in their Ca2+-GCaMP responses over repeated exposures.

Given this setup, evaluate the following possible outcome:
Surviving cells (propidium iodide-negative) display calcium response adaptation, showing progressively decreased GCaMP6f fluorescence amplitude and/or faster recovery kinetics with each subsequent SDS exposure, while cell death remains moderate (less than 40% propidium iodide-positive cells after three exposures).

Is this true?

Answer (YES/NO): NO